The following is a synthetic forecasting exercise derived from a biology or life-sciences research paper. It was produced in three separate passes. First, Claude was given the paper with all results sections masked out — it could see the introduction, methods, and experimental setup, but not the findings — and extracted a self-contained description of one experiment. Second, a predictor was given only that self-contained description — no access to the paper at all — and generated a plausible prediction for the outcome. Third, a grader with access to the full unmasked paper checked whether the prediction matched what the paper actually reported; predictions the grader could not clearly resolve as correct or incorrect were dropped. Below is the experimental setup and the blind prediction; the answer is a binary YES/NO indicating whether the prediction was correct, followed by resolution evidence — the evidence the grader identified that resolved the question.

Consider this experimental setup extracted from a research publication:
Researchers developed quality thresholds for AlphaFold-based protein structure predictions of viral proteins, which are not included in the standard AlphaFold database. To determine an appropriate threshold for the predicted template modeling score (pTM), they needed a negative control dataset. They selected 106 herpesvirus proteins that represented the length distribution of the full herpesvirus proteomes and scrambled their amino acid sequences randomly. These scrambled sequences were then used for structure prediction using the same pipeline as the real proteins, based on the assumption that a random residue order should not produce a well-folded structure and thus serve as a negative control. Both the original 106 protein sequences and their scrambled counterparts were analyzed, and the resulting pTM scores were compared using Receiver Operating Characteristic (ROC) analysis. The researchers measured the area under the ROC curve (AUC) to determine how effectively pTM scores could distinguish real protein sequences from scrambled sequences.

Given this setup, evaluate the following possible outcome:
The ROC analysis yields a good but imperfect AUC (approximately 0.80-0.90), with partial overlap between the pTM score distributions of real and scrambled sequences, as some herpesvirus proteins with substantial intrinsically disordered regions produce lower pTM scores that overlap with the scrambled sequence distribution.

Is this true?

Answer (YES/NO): NO